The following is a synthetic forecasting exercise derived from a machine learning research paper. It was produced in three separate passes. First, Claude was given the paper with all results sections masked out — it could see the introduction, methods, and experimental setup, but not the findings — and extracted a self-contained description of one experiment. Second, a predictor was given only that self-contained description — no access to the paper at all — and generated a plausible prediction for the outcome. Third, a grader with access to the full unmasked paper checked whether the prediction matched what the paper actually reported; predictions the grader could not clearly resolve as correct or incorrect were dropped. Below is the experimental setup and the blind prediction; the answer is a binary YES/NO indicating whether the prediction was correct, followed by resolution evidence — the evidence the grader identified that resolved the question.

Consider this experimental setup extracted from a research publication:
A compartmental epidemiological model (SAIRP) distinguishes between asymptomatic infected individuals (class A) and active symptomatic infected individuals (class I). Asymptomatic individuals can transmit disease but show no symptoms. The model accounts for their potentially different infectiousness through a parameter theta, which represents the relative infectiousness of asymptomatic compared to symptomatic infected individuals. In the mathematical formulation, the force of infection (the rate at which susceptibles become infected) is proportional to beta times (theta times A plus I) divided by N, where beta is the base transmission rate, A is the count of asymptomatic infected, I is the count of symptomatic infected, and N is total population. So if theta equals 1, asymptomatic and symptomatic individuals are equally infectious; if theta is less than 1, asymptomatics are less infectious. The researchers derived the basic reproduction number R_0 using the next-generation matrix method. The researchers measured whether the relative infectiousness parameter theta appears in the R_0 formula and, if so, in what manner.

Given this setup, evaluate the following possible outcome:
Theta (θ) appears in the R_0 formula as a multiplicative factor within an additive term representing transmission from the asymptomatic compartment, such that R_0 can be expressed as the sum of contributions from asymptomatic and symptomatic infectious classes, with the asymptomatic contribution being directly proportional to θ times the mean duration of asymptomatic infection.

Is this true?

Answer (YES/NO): YES